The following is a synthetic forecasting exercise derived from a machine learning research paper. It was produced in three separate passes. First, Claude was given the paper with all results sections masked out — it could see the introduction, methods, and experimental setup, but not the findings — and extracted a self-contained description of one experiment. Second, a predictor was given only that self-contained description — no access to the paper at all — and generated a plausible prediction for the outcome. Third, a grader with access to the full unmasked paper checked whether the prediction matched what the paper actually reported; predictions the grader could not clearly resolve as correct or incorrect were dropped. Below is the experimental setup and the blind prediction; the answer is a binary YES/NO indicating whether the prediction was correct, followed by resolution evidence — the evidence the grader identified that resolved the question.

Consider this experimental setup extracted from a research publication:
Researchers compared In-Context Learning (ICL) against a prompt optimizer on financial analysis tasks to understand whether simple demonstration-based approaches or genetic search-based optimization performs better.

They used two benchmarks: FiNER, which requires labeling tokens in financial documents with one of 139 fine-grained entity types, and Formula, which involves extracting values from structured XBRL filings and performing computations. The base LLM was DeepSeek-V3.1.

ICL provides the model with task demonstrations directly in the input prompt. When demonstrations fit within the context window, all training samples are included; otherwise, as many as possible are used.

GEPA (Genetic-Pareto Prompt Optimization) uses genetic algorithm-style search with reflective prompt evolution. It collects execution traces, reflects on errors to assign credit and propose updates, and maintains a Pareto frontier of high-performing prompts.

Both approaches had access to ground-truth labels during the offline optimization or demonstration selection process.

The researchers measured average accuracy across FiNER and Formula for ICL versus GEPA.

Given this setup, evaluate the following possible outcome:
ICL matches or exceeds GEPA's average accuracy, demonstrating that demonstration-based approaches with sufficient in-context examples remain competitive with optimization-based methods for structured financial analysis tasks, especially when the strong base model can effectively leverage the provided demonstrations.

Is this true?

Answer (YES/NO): NO